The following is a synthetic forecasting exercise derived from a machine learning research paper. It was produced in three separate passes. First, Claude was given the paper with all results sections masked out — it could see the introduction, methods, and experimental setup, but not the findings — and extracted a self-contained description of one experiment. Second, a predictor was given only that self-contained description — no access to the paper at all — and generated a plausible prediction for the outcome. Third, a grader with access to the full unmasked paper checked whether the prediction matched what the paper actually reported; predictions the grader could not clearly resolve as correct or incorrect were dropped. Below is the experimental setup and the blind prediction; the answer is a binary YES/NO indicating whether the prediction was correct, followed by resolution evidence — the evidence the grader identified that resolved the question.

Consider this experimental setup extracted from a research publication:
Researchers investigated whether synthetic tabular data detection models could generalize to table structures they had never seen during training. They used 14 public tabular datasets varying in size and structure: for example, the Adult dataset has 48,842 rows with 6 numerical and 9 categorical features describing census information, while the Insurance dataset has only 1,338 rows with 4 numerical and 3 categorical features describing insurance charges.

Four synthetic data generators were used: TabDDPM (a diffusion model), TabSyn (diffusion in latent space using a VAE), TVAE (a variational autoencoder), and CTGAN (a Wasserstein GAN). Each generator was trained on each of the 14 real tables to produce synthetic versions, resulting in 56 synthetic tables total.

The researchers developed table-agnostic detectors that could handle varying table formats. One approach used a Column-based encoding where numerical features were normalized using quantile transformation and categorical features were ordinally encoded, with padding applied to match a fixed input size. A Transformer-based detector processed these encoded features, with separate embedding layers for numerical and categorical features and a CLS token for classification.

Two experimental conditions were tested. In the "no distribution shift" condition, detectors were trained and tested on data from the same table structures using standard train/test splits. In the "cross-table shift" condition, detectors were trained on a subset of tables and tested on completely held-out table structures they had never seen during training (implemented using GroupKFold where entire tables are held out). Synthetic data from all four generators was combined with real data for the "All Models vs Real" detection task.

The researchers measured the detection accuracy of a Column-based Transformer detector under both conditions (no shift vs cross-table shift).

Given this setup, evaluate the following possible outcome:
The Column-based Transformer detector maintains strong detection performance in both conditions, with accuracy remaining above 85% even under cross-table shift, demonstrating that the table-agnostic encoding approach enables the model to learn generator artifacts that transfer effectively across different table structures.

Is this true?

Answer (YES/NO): NO